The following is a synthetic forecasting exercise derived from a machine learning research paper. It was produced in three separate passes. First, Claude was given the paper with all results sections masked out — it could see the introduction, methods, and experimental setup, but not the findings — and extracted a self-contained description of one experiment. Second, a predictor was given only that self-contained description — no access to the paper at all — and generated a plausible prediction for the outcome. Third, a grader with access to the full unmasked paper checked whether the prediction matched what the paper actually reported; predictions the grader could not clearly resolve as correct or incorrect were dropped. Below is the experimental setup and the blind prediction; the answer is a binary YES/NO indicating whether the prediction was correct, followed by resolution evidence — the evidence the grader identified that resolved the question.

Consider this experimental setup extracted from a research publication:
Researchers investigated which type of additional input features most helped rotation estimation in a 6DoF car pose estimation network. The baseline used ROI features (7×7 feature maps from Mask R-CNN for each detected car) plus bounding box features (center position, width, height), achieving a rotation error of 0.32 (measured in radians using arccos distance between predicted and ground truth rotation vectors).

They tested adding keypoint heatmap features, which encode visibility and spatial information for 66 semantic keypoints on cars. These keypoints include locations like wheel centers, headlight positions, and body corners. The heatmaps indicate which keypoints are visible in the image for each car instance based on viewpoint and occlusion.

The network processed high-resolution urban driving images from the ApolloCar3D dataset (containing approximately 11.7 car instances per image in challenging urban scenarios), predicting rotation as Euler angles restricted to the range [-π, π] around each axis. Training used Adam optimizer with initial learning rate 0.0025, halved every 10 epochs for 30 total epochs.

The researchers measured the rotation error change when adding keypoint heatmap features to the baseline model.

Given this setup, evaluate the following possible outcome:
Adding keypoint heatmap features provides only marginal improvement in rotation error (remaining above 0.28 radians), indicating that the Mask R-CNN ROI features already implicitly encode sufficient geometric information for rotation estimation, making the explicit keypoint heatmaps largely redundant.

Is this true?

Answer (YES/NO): NO